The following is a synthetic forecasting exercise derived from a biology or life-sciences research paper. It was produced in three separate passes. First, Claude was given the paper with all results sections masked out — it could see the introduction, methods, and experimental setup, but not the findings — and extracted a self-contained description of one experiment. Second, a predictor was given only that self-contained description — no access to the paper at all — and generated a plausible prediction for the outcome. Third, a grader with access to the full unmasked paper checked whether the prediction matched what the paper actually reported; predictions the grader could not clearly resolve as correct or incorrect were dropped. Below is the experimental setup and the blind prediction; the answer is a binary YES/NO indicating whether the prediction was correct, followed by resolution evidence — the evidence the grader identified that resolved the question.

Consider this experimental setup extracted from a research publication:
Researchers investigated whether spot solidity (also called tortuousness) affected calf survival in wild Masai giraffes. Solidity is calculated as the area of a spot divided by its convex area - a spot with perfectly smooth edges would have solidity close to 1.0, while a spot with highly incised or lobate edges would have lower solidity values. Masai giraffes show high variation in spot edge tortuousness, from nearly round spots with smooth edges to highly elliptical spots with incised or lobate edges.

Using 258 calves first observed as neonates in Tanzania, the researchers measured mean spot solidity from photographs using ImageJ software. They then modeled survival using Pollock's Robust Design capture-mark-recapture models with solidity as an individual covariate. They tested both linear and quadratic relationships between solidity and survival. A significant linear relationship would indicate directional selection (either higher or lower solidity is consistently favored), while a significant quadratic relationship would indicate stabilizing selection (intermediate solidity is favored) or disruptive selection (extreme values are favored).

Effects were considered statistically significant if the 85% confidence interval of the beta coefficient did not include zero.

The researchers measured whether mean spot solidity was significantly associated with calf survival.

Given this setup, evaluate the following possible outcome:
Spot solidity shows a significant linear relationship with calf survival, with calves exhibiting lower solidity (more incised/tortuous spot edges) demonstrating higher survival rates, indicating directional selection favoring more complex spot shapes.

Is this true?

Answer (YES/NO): NO